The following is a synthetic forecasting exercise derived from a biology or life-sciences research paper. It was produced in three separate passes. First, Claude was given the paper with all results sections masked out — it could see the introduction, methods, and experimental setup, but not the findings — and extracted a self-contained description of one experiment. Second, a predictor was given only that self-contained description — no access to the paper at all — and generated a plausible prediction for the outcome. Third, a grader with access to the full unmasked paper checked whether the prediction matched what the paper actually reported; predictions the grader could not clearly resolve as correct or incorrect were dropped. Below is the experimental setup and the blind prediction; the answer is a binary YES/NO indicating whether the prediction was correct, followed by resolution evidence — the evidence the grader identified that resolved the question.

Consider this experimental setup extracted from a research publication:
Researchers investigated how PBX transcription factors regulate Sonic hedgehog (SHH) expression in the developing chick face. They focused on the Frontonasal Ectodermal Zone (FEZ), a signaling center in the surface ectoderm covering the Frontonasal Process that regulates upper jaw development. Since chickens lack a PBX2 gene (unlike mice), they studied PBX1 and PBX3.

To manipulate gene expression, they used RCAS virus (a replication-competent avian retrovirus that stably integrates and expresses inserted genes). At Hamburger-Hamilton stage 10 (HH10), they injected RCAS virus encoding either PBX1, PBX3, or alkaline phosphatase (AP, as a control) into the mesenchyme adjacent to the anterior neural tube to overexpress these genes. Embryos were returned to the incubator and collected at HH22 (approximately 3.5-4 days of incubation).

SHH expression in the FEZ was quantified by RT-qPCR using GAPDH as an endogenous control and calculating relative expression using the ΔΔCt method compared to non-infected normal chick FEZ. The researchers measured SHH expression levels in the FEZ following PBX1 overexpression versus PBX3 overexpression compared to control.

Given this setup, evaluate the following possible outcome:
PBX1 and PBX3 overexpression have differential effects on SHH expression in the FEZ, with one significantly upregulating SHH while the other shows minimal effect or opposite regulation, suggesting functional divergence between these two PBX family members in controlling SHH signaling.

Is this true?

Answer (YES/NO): YES